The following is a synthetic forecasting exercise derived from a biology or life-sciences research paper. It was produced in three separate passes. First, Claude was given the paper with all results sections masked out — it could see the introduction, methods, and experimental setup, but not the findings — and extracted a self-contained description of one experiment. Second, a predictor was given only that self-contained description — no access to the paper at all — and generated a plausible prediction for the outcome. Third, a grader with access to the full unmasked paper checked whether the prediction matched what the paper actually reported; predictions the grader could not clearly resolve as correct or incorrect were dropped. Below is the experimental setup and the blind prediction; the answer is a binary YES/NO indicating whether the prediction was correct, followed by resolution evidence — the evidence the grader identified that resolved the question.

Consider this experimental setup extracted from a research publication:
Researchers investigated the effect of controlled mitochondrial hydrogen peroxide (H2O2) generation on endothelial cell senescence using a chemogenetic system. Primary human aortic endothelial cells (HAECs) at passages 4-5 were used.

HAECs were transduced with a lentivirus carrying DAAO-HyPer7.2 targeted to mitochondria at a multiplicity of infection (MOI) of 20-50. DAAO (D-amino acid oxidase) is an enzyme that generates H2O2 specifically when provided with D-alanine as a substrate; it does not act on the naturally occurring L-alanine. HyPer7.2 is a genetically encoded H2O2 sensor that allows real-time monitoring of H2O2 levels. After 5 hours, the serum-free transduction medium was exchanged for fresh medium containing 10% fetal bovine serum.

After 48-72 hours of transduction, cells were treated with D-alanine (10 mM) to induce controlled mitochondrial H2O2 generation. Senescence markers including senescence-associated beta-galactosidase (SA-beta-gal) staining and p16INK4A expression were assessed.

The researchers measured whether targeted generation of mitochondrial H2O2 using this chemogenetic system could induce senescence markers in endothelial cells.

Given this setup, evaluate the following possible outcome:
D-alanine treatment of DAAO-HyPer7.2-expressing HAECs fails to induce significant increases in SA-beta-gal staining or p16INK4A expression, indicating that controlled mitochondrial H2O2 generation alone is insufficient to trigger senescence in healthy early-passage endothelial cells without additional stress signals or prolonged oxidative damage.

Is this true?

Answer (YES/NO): NO